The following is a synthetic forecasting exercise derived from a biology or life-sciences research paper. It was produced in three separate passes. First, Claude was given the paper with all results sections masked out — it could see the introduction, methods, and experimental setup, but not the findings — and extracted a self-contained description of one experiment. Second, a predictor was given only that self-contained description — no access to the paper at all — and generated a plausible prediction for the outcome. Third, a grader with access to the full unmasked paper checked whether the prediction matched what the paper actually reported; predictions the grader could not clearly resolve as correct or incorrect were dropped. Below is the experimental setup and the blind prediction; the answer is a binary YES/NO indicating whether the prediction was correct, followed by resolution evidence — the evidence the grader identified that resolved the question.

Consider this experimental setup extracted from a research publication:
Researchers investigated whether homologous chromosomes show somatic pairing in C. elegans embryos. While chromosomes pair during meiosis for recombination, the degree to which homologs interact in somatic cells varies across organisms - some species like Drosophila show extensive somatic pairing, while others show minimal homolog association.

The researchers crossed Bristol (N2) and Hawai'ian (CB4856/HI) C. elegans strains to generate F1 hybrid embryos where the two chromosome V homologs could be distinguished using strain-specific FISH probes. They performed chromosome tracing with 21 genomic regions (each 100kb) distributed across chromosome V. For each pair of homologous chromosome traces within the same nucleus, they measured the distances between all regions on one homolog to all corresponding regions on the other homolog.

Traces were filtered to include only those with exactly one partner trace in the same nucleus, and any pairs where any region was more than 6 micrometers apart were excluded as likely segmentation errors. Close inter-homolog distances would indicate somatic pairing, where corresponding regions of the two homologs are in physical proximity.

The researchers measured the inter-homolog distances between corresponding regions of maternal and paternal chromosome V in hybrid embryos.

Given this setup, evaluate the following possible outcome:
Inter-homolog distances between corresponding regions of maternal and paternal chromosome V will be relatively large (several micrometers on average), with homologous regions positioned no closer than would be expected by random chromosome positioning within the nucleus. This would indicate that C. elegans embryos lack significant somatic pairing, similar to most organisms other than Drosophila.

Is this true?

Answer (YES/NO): YES